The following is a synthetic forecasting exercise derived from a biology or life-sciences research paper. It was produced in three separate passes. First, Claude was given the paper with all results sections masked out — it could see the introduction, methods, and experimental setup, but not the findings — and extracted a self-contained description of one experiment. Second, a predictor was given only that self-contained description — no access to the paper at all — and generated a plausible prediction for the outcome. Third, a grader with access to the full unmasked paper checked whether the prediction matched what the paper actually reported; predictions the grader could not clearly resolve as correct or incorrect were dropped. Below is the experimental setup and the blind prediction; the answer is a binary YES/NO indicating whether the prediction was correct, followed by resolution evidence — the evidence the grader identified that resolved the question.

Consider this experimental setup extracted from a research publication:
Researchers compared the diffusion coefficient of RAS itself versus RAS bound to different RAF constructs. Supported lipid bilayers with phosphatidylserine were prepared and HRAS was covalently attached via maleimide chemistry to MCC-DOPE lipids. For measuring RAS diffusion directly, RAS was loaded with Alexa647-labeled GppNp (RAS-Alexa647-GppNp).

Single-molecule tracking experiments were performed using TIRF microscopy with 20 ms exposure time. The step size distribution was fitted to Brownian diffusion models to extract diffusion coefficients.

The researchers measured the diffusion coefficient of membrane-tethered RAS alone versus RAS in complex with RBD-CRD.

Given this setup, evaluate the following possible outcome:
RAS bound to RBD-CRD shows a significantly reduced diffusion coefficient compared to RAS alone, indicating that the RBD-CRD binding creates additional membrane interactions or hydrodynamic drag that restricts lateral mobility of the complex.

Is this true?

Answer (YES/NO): YES